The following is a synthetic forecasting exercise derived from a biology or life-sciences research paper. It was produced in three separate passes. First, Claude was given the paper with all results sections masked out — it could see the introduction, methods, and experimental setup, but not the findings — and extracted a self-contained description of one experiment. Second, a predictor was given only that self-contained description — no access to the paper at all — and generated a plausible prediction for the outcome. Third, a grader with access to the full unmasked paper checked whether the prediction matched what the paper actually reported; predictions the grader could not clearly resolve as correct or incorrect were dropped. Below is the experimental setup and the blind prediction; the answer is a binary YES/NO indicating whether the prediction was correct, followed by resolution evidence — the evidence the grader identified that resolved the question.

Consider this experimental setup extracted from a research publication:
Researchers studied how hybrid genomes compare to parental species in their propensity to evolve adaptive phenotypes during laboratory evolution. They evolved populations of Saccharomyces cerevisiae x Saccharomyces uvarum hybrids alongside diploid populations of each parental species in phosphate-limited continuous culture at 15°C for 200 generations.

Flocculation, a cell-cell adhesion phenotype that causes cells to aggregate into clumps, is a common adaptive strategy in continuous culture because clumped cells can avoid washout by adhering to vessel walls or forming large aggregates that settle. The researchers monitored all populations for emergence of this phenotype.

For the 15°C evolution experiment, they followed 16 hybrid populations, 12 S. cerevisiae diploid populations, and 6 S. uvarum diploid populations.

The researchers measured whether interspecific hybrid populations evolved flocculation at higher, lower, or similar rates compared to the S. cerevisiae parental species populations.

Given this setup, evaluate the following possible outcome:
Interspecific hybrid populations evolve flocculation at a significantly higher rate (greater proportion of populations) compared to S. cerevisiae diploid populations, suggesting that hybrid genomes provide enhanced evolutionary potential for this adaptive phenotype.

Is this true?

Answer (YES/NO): NO